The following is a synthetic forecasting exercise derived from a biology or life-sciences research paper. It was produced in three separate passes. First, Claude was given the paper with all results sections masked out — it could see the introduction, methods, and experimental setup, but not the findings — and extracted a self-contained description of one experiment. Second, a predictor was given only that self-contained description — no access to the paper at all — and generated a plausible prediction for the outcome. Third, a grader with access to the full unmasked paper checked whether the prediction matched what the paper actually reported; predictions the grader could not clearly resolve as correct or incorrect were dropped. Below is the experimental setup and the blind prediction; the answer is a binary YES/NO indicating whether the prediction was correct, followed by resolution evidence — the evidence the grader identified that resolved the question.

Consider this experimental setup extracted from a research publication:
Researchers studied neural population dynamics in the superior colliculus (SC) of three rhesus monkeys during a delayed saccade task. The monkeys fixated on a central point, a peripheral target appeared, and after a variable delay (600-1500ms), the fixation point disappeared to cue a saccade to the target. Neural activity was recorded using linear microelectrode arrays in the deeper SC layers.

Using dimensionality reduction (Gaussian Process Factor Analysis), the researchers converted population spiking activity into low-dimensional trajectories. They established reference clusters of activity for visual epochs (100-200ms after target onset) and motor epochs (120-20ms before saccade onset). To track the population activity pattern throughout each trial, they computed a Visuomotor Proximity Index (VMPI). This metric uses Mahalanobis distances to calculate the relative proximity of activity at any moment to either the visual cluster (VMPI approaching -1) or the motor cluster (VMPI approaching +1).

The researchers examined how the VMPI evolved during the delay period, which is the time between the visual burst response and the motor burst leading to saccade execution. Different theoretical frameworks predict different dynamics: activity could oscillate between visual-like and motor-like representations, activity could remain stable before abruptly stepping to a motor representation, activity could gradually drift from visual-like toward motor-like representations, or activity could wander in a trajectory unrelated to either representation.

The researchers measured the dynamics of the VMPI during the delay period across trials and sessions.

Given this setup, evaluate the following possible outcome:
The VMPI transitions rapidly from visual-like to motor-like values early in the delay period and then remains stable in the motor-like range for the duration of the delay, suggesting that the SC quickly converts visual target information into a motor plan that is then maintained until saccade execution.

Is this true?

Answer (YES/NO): NO